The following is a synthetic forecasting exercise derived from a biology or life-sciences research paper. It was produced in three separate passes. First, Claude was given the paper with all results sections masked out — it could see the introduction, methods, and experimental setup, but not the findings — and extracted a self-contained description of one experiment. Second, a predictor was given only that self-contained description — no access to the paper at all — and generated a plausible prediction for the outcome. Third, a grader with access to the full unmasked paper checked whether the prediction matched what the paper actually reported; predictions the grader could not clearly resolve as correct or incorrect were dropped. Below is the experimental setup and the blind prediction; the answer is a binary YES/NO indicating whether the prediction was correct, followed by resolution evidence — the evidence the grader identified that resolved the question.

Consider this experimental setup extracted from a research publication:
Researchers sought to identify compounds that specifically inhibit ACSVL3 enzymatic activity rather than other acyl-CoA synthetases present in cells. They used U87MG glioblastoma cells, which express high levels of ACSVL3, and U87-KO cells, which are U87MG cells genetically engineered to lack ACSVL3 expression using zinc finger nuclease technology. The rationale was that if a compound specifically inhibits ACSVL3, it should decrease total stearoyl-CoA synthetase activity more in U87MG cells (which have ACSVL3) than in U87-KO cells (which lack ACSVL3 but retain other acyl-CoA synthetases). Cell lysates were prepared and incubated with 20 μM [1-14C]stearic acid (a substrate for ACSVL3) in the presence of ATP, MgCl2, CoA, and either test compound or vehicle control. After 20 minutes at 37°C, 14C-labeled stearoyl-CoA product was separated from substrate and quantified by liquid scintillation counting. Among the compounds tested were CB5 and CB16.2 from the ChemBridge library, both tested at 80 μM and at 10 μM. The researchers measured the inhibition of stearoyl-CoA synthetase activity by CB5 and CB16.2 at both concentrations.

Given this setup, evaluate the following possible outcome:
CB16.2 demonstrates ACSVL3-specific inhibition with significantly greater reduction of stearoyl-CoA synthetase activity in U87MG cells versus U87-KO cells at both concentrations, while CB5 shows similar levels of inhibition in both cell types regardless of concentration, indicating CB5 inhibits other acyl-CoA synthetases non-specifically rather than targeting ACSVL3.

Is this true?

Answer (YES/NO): NO